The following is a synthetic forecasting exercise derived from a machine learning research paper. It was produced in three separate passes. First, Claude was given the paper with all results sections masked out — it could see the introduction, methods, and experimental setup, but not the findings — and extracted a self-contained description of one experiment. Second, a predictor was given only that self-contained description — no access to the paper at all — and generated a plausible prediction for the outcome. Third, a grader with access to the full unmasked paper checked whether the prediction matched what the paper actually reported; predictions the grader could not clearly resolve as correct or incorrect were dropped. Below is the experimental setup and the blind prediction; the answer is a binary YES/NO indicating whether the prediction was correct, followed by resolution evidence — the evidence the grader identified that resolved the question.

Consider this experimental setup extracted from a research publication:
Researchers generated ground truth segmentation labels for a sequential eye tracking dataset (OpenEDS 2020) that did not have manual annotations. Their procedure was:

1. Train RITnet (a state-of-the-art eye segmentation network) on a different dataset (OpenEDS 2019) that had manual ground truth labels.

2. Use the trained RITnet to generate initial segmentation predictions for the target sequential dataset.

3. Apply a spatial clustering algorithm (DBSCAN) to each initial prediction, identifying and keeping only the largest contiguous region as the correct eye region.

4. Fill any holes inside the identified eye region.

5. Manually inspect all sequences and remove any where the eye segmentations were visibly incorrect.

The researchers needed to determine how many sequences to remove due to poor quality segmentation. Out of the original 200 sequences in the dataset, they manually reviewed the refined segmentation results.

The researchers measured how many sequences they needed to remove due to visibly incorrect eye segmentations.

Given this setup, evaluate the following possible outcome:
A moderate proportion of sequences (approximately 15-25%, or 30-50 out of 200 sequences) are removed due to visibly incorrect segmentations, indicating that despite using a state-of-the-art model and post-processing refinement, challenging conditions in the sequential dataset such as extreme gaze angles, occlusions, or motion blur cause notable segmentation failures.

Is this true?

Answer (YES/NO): NO